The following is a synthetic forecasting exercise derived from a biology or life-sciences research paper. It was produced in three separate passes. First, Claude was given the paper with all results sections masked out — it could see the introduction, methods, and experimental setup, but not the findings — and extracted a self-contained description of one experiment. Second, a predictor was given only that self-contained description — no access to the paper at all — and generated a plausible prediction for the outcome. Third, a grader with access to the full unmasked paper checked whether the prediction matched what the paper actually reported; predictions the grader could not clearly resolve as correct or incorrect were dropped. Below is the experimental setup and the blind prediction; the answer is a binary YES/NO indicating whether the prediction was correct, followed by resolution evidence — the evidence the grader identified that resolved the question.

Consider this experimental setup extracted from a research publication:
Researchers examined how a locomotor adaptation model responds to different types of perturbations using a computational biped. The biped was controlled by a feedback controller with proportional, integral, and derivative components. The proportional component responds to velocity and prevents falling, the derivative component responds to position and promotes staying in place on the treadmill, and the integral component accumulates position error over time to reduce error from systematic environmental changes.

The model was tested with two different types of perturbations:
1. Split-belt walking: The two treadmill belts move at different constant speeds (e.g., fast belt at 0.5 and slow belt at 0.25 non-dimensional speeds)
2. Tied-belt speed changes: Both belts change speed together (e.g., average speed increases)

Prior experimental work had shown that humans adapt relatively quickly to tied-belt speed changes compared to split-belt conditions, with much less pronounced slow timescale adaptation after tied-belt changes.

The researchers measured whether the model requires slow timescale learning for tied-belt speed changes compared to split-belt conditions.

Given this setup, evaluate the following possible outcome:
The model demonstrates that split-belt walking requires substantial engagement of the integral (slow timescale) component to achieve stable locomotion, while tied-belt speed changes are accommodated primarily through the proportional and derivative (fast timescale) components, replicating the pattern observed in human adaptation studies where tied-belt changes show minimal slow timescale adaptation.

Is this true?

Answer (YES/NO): NO